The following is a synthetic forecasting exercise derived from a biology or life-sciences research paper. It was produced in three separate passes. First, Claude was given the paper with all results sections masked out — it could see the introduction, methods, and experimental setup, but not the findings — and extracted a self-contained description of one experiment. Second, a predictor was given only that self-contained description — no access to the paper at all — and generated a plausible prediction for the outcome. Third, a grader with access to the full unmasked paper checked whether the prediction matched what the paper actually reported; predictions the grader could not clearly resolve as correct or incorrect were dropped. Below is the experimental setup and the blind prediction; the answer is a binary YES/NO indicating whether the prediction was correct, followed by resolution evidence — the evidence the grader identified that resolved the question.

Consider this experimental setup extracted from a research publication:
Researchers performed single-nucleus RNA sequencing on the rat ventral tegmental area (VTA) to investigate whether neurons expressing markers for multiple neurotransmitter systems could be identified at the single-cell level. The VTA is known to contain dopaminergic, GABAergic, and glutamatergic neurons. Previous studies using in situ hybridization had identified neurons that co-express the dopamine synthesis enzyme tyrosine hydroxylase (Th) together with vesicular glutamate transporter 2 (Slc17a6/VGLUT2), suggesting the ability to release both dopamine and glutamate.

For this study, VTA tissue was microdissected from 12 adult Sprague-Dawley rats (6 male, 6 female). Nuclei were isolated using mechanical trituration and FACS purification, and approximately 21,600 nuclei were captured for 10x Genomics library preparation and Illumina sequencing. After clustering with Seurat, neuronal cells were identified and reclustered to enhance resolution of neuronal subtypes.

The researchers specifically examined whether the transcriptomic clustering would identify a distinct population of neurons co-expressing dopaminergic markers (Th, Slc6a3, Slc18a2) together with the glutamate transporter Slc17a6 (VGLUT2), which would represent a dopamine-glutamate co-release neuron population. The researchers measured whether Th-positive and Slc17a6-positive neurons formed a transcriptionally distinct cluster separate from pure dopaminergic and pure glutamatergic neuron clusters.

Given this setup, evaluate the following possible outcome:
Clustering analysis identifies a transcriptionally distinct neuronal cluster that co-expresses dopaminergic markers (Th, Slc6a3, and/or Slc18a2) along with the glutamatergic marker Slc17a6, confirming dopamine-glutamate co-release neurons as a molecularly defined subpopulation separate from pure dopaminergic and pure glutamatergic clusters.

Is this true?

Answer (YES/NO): YES